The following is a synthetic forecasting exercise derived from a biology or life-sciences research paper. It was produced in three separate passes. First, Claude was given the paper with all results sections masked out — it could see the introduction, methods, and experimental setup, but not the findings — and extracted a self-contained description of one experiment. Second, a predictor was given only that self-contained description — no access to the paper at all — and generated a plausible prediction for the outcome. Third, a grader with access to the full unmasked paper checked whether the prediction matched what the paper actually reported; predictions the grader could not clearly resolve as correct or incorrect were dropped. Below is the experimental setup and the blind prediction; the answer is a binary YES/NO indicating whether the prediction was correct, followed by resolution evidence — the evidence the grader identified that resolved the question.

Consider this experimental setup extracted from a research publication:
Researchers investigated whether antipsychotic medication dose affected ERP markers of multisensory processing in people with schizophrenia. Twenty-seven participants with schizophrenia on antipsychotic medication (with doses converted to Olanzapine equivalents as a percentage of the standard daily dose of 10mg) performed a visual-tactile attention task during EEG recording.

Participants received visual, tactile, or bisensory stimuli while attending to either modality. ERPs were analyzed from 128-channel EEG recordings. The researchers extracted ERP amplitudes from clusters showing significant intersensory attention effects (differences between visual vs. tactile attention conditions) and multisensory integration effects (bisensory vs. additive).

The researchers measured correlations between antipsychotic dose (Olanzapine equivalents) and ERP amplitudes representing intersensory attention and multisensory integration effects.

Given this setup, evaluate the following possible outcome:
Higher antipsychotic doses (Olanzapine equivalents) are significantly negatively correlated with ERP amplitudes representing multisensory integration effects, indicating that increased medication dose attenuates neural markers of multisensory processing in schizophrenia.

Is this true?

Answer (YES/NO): NO